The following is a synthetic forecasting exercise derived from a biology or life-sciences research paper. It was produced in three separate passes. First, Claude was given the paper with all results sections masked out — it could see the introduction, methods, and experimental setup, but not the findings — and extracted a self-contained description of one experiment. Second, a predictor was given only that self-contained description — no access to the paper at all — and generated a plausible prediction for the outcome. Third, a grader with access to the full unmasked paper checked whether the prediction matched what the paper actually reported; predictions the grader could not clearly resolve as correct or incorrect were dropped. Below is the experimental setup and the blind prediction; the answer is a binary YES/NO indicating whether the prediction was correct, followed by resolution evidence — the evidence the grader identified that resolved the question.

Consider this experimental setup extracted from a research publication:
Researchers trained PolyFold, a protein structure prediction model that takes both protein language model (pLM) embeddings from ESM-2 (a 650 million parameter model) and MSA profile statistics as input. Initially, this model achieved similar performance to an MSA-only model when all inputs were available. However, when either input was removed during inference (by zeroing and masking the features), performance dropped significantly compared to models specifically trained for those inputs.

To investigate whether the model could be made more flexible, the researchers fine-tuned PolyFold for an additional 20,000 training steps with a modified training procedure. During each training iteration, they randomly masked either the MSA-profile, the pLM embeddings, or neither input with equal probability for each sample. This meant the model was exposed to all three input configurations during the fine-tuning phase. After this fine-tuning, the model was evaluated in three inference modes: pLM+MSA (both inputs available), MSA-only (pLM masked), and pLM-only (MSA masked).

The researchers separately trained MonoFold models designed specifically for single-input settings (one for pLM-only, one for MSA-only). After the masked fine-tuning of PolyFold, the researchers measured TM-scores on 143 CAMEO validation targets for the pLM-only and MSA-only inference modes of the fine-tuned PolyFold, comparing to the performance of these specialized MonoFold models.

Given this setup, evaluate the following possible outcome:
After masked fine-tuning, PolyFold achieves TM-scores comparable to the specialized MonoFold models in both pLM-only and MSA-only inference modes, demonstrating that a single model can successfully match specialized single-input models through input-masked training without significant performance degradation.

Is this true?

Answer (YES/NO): YES